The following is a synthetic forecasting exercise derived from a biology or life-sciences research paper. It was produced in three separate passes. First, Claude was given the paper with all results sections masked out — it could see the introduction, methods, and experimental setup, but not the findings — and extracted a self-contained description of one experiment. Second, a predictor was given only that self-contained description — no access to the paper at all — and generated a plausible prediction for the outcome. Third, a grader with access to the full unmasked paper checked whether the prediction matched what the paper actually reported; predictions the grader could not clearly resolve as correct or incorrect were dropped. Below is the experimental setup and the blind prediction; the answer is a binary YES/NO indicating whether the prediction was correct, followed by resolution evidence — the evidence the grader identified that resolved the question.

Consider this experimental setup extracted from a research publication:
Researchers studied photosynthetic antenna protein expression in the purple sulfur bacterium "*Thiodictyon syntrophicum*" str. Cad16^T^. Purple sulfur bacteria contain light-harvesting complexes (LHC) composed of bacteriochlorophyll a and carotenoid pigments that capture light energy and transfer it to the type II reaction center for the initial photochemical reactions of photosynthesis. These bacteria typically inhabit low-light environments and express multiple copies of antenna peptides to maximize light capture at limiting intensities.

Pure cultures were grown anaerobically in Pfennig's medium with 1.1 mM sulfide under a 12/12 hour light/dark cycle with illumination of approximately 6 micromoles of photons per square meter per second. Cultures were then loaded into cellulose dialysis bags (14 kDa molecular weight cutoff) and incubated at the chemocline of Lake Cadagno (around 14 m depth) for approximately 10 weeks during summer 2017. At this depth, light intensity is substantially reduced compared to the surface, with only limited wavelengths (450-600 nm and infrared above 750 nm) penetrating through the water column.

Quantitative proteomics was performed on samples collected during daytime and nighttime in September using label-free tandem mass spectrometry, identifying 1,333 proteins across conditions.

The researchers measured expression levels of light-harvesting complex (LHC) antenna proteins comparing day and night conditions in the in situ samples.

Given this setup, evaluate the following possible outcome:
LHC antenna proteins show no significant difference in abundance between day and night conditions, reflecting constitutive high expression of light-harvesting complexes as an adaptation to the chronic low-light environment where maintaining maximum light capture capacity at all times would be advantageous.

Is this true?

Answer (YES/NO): YES